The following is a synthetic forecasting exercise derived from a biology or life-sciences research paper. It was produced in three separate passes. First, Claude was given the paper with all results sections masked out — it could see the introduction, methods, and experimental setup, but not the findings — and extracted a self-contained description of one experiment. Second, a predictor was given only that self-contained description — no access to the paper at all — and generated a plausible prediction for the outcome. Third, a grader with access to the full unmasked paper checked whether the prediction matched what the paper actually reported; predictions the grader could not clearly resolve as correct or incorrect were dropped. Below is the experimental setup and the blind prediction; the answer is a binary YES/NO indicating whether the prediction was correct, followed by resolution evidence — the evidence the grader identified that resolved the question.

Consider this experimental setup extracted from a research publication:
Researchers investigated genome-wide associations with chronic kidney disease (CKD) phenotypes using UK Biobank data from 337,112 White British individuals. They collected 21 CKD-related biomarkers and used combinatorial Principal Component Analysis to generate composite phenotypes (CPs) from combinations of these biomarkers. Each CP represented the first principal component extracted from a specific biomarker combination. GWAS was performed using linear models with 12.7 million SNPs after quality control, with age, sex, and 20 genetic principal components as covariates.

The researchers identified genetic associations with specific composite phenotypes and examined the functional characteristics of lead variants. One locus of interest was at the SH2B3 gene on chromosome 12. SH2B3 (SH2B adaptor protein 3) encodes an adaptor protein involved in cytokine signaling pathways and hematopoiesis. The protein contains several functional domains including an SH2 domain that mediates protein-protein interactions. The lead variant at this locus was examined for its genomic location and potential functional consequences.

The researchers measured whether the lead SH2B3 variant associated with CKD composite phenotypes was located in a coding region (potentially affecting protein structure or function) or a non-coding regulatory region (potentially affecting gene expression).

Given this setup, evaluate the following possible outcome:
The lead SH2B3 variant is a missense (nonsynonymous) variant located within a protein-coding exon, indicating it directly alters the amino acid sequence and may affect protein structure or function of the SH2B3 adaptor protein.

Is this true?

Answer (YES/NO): YES